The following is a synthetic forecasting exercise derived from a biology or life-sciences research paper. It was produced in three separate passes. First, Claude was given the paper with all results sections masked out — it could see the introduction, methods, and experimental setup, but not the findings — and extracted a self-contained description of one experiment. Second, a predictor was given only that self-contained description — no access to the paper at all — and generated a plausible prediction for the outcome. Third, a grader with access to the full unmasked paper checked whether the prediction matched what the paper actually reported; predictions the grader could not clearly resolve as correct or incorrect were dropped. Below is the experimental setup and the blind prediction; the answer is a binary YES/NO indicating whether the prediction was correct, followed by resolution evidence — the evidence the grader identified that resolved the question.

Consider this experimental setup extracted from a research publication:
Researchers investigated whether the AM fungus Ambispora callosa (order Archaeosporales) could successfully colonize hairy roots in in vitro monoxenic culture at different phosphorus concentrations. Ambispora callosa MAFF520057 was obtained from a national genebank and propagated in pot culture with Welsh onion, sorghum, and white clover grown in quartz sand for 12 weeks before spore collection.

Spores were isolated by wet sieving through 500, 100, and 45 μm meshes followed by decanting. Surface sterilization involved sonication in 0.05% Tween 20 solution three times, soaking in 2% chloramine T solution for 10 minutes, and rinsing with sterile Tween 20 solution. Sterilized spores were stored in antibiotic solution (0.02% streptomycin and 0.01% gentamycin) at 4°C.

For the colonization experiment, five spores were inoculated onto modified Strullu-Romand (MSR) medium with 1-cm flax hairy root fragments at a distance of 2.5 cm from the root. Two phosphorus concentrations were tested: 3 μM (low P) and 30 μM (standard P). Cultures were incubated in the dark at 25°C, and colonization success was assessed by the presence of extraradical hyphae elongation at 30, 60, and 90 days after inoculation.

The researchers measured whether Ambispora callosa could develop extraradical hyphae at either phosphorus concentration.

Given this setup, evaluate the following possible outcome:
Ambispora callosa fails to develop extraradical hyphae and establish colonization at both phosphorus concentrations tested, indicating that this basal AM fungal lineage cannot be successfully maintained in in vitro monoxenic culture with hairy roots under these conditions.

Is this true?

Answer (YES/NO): NO